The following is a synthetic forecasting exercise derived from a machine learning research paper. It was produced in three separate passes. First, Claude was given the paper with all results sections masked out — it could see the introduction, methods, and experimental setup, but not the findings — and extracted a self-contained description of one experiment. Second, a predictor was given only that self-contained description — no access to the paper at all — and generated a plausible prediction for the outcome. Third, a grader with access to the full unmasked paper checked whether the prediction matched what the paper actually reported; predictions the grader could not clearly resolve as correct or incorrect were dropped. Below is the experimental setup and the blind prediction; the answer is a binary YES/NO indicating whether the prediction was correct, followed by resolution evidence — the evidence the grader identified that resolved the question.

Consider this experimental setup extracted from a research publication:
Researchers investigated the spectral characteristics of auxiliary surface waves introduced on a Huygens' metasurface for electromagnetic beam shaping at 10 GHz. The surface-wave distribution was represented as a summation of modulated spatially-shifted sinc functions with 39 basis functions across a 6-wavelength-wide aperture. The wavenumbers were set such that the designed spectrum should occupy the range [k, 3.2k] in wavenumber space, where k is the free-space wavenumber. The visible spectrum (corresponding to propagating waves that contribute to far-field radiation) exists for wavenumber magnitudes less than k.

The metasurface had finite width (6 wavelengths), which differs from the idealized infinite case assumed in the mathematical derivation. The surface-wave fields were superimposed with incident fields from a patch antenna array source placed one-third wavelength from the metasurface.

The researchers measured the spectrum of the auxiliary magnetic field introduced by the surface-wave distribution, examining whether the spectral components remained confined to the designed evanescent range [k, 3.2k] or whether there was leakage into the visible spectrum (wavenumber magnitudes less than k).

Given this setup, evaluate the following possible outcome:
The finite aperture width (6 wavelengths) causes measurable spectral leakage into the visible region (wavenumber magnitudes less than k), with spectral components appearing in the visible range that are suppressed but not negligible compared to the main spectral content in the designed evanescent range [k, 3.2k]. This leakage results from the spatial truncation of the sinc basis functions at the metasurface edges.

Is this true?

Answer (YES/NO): NO